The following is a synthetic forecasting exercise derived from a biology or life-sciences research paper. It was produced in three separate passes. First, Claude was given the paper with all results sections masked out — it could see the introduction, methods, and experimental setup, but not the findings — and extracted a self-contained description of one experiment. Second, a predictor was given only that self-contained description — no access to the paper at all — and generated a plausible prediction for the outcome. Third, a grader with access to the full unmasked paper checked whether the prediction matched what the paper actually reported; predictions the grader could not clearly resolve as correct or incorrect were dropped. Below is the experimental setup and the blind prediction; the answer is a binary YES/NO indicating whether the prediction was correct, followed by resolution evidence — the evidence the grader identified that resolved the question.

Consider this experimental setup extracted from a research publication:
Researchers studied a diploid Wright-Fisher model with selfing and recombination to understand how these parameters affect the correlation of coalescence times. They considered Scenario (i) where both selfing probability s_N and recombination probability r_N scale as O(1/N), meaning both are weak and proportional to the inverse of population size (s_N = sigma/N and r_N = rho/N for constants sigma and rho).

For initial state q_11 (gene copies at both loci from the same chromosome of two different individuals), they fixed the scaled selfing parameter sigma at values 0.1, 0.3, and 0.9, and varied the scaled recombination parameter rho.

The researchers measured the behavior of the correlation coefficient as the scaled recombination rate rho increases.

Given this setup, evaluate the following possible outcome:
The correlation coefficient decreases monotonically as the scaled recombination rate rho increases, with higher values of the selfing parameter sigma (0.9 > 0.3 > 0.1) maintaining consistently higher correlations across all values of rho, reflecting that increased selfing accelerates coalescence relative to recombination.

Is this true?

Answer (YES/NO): NO